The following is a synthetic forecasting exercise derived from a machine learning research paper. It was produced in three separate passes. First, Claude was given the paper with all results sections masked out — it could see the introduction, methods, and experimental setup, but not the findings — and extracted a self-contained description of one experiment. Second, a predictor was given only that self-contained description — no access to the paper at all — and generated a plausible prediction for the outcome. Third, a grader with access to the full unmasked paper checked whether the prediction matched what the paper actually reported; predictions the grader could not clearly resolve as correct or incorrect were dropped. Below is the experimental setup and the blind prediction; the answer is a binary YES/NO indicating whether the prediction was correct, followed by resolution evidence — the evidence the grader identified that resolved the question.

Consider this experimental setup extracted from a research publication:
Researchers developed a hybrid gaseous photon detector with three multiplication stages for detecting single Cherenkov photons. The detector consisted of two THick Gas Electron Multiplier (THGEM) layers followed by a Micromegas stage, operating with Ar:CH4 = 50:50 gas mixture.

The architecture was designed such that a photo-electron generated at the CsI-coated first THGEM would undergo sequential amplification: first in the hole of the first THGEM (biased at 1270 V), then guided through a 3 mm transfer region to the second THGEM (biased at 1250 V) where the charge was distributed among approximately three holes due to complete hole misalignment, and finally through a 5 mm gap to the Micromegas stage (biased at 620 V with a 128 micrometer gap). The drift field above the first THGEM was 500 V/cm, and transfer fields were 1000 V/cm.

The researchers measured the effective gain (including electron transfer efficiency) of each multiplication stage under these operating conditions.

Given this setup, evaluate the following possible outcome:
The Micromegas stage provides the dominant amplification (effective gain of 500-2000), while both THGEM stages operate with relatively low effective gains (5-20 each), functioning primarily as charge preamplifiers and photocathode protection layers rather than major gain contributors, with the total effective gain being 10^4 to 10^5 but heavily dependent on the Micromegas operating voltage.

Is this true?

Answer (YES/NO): NO